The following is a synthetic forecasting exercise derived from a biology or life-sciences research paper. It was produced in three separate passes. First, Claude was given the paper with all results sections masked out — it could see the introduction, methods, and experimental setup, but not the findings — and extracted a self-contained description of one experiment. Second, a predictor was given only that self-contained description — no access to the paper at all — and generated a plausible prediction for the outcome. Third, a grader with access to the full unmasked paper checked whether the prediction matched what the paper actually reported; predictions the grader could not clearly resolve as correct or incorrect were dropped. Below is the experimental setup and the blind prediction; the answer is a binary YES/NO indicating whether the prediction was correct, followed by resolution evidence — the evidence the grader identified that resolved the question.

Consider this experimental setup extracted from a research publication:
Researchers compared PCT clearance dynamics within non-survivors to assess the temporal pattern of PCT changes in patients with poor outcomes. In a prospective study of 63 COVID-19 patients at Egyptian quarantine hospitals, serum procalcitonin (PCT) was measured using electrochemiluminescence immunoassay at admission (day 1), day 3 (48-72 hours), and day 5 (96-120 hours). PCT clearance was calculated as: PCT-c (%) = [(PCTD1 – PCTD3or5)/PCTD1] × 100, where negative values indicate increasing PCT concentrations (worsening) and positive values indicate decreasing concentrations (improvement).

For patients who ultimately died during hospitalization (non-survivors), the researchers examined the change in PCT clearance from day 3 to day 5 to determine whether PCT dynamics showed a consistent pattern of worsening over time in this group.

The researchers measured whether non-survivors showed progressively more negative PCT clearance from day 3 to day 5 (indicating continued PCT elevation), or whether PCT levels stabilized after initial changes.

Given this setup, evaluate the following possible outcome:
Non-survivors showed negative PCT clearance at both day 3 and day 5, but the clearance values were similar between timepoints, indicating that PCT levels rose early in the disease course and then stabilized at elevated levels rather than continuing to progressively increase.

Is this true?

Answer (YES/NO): NO